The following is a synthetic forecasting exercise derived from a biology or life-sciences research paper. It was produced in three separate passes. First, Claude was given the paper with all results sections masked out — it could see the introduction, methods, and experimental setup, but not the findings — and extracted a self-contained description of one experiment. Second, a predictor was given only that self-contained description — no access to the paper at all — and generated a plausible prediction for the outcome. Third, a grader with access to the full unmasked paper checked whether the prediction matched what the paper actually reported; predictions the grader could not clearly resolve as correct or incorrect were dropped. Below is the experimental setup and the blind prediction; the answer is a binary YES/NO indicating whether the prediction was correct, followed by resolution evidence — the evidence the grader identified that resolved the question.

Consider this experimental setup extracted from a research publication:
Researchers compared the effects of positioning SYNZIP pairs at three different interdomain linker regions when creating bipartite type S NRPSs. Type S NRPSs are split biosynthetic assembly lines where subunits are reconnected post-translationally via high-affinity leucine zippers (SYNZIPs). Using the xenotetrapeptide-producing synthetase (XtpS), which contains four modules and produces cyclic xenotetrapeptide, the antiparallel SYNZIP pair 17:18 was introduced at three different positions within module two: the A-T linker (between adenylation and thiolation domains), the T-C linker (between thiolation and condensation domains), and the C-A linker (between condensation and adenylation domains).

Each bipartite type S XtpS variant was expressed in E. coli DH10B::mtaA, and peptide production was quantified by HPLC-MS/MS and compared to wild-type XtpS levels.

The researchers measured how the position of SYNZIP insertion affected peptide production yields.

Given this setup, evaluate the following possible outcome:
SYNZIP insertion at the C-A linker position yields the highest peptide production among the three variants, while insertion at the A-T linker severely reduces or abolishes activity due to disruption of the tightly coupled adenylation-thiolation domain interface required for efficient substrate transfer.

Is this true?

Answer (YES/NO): NO